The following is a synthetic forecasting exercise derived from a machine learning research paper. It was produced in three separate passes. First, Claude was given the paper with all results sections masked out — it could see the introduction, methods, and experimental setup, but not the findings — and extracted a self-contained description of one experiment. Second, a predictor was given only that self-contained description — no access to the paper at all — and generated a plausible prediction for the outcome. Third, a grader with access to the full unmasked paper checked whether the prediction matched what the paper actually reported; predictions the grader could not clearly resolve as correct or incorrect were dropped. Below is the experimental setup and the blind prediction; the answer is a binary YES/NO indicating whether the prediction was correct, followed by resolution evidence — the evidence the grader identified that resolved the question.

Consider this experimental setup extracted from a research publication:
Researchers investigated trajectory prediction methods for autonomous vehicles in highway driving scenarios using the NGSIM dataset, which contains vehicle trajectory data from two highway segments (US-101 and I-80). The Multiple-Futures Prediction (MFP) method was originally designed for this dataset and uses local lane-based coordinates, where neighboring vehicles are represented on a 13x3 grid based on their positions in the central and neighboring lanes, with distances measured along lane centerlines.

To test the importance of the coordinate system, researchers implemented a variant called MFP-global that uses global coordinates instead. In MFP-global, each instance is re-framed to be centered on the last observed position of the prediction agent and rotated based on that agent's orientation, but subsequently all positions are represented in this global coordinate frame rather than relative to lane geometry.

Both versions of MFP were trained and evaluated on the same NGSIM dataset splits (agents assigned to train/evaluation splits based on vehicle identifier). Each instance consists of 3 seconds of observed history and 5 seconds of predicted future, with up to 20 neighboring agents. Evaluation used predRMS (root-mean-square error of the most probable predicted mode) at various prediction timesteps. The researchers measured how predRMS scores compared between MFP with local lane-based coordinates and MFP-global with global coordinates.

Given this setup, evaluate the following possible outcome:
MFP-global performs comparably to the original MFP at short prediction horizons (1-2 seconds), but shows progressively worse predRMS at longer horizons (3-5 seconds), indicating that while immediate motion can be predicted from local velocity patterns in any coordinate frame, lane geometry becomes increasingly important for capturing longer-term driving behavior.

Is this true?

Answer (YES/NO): NO